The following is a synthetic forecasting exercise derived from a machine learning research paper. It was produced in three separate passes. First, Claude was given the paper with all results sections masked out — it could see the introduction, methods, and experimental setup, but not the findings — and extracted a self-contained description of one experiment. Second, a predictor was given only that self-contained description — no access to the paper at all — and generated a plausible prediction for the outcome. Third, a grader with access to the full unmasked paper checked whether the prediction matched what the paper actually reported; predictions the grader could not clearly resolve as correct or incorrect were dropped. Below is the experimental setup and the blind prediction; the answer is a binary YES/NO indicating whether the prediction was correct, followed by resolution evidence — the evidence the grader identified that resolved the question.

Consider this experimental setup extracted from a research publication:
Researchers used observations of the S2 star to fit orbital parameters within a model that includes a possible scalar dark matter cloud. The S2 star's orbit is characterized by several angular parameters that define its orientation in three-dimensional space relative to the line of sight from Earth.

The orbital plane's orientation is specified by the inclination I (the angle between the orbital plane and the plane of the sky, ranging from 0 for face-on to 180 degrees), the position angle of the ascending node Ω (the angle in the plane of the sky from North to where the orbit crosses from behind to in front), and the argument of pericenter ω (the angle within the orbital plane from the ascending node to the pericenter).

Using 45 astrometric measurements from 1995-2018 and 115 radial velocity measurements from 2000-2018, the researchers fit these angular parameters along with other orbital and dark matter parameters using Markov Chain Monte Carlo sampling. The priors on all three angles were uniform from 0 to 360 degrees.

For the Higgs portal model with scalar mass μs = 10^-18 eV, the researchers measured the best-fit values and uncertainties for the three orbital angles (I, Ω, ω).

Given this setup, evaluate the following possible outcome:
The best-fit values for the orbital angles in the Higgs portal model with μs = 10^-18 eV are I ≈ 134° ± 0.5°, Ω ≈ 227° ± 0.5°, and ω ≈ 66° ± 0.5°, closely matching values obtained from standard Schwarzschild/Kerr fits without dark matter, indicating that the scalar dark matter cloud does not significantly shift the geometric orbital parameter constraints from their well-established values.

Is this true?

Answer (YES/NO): NO